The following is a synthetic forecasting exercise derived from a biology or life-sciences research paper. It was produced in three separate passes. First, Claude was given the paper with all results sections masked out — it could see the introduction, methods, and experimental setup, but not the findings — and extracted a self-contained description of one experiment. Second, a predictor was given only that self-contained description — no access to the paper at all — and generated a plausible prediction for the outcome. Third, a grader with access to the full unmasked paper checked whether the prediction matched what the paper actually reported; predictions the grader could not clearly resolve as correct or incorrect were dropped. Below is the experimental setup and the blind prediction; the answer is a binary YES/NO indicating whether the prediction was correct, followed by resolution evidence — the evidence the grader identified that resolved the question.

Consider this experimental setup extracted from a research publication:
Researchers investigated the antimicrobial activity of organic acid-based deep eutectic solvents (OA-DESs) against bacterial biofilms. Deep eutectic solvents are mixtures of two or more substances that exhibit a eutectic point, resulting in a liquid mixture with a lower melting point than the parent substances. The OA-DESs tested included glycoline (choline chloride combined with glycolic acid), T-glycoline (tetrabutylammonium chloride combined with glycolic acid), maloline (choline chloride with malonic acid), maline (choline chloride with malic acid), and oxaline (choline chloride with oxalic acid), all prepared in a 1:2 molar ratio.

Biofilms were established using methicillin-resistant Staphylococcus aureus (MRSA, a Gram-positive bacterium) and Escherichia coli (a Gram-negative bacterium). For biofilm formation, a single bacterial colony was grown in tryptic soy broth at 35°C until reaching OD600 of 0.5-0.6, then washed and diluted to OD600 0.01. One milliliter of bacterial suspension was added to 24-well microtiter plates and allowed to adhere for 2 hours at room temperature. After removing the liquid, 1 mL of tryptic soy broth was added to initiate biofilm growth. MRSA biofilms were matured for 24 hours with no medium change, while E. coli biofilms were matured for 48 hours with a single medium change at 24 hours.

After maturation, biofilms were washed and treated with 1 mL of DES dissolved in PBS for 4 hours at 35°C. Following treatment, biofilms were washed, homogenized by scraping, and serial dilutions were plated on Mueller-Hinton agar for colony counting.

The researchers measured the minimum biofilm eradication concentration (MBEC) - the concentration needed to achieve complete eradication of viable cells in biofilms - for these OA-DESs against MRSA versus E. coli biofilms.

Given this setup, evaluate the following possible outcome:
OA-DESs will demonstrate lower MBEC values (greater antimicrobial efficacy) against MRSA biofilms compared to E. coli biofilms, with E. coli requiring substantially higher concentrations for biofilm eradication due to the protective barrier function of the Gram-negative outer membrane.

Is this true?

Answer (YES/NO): NO